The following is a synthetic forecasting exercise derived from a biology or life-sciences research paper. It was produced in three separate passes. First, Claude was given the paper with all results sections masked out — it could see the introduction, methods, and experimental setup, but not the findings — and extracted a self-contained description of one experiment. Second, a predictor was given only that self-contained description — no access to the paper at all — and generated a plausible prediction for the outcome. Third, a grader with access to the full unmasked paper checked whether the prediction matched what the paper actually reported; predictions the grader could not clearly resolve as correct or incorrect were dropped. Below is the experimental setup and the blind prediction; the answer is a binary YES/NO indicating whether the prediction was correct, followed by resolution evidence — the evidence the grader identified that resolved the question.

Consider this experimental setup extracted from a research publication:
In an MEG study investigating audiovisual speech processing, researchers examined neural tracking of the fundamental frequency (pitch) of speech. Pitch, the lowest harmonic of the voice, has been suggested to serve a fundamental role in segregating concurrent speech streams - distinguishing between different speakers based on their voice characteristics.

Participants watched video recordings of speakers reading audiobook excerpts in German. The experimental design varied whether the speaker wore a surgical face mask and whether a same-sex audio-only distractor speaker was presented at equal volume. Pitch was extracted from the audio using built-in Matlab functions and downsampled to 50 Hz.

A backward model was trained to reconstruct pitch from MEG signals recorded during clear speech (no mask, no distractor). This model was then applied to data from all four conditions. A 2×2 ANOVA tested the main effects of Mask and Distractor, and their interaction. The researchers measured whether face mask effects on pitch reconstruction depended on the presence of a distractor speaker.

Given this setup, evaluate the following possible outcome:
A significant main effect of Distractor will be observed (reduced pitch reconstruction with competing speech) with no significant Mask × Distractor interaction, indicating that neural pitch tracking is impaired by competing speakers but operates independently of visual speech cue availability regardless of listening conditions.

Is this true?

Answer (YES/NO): NO